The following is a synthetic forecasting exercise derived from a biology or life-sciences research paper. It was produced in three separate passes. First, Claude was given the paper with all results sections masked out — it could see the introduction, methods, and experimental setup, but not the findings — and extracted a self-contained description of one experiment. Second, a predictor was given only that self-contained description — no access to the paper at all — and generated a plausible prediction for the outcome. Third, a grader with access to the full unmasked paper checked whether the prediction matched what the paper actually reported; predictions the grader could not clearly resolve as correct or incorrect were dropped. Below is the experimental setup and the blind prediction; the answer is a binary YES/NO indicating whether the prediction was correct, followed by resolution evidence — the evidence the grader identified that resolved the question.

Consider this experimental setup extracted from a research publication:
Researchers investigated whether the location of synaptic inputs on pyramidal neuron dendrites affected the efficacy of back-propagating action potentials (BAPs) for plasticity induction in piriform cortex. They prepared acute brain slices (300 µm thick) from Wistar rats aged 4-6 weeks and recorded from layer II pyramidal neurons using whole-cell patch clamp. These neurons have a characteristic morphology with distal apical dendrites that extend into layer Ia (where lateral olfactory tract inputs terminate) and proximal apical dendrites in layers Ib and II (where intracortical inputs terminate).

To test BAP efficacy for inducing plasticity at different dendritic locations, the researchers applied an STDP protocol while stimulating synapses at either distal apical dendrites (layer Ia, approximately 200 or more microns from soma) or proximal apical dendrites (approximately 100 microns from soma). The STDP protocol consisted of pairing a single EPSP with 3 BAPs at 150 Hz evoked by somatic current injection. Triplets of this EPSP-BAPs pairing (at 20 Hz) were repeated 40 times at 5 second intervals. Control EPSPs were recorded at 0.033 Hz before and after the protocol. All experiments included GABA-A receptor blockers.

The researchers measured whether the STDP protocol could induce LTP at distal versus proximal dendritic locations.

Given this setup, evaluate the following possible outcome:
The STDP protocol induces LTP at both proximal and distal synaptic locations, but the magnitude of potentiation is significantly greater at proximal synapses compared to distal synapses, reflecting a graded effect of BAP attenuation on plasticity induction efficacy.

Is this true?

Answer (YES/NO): NO